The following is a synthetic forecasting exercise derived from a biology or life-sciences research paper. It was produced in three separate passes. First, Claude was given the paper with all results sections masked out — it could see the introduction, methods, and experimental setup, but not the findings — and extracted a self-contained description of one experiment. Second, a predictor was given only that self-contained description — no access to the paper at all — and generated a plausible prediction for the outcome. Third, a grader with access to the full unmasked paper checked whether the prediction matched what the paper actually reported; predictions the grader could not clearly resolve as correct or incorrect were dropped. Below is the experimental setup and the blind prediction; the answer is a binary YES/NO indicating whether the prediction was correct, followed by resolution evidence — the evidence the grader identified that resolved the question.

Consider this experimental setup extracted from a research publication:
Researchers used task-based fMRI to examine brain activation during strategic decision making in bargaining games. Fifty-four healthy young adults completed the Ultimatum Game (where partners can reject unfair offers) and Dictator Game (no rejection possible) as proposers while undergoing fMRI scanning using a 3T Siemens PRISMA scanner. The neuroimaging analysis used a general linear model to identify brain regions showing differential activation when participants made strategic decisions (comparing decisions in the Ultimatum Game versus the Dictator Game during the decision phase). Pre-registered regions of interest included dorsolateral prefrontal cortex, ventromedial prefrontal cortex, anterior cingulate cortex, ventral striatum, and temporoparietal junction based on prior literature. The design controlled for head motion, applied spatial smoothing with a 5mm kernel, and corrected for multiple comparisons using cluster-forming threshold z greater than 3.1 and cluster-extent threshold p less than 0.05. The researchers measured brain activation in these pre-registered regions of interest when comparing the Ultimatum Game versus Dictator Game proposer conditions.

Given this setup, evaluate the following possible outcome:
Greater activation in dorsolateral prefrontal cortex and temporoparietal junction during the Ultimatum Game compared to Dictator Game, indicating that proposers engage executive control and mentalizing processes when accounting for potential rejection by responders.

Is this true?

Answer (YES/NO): NO